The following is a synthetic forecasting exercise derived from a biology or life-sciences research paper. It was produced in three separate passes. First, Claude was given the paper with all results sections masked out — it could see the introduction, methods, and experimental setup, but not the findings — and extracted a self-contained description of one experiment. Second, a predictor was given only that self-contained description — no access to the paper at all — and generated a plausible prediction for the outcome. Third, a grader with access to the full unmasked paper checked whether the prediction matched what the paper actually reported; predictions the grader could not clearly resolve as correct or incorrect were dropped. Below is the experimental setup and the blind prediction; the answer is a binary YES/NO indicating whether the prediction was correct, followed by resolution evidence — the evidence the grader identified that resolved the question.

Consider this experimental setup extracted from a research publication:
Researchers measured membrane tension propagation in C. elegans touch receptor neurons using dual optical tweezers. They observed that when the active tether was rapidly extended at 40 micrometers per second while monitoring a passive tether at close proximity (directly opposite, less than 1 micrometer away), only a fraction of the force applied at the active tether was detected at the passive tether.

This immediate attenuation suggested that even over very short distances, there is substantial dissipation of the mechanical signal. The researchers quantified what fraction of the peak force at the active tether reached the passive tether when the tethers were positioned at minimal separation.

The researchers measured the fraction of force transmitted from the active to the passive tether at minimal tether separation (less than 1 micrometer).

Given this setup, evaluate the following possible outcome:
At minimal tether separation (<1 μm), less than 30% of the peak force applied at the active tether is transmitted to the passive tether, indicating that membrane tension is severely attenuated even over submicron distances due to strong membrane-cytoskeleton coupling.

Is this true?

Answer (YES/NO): NO